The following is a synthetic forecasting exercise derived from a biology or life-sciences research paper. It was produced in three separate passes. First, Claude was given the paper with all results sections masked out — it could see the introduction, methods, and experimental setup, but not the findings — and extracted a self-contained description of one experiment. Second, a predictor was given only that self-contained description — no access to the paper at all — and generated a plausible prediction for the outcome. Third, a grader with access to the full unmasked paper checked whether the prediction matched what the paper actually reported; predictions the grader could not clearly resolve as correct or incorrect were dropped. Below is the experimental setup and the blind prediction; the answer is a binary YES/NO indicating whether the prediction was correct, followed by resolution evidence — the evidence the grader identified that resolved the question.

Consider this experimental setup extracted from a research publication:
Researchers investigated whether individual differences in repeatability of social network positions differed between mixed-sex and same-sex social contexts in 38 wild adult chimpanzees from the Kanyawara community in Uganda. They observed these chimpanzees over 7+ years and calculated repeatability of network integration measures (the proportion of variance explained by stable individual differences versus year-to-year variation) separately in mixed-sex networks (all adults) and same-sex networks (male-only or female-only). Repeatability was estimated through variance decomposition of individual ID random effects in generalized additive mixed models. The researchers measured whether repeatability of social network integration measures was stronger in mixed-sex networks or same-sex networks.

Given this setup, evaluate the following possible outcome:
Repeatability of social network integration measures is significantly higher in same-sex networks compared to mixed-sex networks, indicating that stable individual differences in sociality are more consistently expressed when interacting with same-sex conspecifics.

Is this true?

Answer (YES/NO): NO